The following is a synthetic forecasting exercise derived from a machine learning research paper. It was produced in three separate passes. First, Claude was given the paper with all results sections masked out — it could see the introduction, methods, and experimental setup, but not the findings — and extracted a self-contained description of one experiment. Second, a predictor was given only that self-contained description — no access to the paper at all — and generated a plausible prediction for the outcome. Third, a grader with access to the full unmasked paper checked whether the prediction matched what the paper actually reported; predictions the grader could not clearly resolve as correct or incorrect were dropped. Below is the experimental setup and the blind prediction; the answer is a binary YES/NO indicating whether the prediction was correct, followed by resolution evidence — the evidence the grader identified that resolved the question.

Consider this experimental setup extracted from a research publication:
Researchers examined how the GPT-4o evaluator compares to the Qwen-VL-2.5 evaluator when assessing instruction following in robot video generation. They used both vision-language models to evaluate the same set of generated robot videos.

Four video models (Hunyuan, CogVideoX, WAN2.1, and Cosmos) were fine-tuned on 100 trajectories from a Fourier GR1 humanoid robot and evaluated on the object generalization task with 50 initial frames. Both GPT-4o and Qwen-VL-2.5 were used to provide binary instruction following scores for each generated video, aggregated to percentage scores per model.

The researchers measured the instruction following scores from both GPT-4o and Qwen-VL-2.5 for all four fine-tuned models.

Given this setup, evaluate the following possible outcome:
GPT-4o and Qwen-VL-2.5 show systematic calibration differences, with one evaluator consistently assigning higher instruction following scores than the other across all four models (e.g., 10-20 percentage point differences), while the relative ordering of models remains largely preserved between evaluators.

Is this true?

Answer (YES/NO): NO